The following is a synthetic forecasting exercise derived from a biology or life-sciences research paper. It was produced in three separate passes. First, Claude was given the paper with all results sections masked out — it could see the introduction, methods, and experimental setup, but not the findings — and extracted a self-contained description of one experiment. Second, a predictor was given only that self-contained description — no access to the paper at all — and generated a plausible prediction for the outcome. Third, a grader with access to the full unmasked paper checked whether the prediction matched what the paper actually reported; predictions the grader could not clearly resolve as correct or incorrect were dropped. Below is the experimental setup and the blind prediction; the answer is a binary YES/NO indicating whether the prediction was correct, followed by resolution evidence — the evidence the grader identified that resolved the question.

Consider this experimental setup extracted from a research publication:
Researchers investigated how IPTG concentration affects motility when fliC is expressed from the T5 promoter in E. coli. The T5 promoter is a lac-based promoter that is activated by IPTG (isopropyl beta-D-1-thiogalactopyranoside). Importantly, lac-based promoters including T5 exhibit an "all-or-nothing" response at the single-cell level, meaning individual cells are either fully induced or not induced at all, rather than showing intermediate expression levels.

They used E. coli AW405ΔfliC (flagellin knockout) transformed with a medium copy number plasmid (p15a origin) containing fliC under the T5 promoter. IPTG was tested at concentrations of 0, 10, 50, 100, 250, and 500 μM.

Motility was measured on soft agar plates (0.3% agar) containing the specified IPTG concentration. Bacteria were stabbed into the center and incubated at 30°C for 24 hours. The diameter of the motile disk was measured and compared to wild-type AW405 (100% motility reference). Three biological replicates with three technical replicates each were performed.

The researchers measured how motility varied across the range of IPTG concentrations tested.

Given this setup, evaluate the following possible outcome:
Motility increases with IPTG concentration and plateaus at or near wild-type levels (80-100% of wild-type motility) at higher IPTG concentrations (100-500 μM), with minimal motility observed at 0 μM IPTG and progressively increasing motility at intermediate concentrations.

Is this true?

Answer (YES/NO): NO